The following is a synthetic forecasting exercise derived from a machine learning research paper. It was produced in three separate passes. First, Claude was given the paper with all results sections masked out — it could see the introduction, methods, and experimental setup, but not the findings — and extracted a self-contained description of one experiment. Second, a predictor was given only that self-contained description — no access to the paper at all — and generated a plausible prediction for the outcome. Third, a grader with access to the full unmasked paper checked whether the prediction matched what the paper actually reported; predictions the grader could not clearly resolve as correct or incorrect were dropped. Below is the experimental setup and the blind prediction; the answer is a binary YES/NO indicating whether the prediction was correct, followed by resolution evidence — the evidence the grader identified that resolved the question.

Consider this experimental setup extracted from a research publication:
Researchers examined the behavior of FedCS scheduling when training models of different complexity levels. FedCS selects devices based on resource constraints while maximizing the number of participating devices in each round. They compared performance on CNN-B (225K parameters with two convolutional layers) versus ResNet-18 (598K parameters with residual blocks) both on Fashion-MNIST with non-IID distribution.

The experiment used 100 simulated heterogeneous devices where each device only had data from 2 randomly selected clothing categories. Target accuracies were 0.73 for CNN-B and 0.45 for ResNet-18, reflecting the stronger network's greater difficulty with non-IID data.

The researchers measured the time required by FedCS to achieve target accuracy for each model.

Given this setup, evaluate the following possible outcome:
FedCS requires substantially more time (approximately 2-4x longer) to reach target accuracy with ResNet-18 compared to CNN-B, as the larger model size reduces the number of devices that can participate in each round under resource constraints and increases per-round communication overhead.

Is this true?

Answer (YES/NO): NO